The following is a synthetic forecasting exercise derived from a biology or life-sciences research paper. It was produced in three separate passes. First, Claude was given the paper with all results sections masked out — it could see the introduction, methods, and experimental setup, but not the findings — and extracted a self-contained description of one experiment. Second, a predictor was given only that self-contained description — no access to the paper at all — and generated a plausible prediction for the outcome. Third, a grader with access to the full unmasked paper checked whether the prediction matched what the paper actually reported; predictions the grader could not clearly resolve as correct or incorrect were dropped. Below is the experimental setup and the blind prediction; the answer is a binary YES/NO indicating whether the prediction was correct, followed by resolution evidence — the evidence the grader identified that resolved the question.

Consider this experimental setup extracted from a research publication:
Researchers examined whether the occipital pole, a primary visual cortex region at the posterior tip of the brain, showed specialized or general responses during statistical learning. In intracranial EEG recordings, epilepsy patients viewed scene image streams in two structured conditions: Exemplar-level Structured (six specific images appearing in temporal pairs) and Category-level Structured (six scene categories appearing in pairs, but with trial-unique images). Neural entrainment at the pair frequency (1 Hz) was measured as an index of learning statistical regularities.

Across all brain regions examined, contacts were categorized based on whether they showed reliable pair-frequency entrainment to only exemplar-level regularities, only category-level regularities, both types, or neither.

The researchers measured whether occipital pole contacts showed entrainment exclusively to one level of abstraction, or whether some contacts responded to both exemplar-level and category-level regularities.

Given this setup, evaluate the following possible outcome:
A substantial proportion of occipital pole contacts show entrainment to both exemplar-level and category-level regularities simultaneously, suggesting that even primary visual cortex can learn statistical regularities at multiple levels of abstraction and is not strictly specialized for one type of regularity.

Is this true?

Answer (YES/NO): NO